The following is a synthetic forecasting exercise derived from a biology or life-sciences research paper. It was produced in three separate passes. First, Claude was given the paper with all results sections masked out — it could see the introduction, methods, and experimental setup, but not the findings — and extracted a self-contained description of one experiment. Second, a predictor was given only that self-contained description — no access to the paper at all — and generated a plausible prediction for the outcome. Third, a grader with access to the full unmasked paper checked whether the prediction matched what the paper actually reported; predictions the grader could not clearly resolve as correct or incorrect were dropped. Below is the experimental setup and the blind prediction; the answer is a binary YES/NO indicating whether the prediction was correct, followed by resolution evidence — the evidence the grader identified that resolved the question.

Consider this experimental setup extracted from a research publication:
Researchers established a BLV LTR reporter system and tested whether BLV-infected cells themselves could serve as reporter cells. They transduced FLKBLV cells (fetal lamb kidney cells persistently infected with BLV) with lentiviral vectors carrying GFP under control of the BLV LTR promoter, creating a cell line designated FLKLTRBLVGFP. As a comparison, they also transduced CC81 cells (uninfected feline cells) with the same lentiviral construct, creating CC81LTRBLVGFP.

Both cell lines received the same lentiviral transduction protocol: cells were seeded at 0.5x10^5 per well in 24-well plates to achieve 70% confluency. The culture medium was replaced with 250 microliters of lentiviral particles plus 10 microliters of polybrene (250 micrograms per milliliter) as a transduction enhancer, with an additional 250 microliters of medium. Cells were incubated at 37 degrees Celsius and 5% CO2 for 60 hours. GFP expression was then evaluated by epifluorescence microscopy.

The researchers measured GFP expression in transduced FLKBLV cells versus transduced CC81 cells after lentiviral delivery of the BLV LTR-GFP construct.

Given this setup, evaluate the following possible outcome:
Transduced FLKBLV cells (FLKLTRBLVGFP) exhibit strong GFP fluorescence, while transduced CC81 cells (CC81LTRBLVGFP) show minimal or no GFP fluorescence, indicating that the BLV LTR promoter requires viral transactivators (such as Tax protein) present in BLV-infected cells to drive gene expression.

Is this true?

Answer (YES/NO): YES